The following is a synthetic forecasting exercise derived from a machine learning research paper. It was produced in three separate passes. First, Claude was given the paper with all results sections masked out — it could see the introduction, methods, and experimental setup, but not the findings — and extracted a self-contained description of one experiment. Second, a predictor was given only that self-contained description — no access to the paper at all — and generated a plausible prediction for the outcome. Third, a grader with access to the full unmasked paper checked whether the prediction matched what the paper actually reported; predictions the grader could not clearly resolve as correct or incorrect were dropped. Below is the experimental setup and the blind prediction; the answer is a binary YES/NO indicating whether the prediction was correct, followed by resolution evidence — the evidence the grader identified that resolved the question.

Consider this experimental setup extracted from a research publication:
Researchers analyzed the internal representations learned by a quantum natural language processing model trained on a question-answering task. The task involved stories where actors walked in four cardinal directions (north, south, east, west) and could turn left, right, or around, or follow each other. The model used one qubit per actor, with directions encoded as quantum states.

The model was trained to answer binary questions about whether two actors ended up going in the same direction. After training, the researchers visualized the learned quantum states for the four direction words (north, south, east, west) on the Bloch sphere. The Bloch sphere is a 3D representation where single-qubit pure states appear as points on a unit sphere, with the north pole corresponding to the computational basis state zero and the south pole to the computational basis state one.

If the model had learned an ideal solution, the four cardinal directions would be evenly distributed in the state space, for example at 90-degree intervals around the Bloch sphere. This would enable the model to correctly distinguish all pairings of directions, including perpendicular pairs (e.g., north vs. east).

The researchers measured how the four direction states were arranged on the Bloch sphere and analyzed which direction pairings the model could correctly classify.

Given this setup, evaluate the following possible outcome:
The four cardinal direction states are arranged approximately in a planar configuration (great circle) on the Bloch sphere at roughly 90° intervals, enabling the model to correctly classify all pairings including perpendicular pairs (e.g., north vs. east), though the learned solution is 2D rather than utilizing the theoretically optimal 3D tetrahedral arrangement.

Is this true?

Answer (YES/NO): NO